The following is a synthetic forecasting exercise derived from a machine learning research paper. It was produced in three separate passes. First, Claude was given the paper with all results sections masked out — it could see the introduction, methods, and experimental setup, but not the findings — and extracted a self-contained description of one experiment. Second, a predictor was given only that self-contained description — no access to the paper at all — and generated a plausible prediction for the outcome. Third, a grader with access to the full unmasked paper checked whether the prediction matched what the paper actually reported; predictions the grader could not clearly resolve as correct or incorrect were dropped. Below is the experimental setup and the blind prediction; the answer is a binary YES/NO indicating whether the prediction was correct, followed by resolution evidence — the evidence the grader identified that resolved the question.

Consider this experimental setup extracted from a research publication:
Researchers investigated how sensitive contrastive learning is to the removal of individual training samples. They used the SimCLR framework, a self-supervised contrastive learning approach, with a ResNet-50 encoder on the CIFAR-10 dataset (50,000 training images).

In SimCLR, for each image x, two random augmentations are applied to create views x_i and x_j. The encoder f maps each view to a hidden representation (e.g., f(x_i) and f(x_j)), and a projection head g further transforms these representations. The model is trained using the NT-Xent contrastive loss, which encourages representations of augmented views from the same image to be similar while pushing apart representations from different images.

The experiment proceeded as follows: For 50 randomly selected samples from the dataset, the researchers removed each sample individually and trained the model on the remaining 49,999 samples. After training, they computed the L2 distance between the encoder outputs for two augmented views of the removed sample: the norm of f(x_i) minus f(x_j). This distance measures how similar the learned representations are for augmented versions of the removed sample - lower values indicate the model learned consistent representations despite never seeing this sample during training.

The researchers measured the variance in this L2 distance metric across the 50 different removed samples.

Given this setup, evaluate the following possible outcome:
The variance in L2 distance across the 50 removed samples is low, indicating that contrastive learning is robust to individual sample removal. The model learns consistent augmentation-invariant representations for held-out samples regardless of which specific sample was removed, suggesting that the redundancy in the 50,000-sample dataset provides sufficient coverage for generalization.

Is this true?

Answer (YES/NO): YES